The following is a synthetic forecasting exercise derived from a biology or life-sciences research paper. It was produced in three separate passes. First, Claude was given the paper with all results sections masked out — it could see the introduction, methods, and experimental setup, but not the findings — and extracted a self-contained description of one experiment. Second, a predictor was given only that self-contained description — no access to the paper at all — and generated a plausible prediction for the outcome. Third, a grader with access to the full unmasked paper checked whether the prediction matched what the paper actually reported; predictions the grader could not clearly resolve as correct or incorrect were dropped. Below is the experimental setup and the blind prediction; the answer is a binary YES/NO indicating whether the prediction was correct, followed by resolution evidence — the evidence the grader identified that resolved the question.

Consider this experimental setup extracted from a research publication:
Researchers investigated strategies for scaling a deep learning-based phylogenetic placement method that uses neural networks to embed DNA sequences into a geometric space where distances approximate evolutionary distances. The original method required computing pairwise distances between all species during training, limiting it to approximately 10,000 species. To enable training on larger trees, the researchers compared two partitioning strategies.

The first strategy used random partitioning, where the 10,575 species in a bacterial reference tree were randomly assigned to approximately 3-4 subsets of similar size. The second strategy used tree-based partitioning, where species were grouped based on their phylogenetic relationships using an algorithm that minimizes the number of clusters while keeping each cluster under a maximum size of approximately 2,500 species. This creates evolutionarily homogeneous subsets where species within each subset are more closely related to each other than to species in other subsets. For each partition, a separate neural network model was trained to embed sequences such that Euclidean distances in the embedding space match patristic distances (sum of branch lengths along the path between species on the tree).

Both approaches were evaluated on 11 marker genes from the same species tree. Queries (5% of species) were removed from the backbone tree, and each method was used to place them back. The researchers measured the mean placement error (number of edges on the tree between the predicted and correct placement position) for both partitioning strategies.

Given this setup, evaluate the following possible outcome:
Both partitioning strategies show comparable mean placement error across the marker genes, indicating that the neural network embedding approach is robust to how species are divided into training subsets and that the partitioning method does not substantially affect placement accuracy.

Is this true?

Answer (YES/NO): NO